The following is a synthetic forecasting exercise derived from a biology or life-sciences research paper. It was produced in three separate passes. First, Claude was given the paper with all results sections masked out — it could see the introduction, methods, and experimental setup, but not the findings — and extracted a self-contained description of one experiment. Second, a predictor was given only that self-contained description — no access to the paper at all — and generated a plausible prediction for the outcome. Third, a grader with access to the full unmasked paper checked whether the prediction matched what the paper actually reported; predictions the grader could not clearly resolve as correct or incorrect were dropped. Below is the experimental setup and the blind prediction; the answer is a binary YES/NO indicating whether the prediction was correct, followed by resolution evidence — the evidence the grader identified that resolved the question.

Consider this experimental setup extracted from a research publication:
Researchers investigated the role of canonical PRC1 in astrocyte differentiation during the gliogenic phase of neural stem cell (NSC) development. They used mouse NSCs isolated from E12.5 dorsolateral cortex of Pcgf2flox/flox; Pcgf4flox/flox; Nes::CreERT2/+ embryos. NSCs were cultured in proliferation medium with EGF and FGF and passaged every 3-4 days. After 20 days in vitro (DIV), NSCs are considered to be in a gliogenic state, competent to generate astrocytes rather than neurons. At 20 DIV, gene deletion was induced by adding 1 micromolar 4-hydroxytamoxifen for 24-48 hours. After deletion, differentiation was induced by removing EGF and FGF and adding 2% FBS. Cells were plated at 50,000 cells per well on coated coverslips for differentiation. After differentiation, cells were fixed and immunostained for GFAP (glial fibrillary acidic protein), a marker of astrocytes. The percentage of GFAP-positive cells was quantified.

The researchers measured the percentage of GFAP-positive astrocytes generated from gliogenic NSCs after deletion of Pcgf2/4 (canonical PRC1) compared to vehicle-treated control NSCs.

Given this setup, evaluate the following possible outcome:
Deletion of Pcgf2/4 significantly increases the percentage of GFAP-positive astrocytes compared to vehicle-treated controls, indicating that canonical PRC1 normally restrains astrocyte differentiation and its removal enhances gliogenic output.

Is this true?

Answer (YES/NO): YES